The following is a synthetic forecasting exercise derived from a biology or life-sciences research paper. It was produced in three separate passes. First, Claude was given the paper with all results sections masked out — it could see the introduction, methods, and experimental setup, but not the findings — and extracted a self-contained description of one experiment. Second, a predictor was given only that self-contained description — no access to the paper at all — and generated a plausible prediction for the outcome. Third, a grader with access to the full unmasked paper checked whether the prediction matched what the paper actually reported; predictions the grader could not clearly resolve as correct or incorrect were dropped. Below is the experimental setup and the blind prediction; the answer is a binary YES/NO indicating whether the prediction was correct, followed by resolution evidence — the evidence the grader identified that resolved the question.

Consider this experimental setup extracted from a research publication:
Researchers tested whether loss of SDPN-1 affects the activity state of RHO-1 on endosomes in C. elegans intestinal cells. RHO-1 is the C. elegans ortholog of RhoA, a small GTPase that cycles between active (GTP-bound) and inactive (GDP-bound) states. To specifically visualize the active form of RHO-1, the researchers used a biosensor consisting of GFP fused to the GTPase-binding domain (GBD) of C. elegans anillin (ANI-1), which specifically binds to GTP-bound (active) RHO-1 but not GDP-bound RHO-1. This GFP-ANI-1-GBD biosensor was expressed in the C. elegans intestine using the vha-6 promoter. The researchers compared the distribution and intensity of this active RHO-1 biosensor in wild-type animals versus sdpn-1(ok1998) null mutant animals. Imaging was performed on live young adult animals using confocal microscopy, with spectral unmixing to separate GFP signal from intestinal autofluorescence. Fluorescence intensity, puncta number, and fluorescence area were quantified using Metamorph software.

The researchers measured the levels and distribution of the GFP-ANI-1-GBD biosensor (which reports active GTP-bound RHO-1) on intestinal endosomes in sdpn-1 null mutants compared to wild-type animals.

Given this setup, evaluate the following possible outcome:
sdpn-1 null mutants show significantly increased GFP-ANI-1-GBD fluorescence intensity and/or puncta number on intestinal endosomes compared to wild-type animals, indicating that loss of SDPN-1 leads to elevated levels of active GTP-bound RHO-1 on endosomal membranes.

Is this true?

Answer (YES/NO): YES